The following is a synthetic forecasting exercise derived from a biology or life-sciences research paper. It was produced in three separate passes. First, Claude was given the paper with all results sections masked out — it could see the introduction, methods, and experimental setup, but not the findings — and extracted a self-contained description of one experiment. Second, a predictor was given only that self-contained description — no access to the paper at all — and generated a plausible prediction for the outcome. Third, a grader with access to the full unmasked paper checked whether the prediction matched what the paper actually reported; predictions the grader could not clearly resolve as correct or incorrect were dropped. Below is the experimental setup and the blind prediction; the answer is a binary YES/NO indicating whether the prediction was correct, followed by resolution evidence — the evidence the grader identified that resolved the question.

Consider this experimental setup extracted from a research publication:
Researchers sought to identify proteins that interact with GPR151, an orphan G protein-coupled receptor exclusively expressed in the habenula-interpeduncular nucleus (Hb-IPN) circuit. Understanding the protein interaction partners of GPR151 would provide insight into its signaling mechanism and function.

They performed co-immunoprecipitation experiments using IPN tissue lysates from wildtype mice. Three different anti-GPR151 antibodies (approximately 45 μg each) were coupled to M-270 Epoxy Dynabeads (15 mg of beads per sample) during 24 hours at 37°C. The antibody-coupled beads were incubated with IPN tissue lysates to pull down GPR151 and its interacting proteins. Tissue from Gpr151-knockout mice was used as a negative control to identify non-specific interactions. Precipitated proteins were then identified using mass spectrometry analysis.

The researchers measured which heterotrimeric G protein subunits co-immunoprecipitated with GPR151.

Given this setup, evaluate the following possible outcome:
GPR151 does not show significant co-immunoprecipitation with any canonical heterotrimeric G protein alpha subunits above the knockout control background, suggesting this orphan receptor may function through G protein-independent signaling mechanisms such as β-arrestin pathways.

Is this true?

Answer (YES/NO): NO